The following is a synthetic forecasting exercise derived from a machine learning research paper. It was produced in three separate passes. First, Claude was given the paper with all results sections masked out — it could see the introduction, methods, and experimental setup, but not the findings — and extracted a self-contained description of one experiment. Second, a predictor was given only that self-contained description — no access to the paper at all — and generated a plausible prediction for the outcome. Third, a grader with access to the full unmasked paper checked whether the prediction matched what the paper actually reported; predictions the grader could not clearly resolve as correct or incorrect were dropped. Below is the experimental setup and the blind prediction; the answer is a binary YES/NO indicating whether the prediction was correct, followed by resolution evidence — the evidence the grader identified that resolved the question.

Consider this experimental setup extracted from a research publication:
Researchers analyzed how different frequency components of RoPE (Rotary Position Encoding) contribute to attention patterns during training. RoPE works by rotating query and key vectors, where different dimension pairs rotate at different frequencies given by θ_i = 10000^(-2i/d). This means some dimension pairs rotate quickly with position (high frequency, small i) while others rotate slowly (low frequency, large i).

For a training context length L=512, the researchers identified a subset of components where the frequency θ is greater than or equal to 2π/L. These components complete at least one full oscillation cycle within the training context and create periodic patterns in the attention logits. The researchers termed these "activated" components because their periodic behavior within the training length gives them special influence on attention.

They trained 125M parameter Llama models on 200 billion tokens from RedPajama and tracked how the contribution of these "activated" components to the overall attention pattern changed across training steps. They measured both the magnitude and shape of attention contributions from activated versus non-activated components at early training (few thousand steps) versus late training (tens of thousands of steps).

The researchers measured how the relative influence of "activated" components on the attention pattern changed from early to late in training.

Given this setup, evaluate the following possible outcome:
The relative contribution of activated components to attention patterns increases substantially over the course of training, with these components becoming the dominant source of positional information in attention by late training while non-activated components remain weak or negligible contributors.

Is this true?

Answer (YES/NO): NO